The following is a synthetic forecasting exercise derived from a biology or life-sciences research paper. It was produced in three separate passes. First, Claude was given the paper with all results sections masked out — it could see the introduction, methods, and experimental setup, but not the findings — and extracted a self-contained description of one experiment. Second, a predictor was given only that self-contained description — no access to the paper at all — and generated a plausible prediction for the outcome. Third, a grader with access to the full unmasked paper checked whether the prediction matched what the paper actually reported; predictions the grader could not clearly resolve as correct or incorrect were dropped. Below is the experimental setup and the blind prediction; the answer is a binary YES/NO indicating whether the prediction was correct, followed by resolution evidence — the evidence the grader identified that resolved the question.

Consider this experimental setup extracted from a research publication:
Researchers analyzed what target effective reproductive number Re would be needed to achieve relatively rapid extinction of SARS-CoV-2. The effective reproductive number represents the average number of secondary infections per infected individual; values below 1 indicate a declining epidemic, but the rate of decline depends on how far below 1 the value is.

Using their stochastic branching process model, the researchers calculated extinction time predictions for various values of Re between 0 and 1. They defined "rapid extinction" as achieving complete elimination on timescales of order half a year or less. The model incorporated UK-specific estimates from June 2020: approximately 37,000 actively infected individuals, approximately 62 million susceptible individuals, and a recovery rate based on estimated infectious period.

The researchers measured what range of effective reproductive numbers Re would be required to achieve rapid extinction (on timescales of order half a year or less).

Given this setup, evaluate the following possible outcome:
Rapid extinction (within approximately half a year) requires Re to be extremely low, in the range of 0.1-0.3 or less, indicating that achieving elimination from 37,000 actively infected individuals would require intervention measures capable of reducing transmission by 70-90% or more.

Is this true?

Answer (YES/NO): NO